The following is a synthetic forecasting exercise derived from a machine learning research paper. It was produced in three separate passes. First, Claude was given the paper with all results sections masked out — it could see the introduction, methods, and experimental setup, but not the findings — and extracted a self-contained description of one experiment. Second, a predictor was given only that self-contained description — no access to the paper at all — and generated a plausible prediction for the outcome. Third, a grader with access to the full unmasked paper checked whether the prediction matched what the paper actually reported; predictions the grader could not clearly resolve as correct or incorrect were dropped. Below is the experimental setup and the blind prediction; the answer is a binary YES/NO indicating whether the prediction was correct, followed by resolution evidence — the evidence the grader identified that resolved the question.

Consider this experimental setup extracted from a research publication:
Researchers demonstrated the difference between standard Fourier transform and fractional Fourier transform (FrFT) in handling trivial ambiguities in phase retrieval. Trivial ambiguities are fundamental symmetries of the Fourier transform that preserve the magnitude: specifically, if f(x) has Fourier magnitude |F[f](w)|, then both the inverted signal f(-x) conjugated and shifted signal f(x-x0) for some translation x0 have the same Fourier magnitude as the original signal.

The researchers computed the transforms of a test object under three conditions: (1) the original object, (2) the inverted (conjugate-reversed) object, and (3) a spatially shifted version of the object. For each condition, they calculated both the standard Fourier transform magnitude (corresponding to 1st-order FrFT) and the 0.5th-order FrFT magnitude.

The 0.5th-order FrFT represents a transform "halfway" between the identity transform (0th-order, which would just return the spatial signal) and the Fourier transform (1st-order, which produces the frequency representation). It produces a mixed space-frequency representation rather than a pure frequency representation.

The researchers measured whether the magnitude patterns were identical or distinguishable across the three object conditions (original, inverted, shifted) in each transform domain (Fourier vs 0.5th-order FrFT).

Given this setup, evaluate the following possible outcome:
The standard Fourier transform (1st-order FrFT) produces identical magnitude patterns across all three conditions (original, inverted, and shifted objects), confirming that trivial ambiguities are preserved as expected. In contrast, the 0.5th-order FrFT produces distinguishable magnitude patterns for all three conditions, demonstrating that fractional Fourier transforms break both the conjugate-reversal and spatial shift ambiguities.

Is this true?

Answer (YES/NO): YES